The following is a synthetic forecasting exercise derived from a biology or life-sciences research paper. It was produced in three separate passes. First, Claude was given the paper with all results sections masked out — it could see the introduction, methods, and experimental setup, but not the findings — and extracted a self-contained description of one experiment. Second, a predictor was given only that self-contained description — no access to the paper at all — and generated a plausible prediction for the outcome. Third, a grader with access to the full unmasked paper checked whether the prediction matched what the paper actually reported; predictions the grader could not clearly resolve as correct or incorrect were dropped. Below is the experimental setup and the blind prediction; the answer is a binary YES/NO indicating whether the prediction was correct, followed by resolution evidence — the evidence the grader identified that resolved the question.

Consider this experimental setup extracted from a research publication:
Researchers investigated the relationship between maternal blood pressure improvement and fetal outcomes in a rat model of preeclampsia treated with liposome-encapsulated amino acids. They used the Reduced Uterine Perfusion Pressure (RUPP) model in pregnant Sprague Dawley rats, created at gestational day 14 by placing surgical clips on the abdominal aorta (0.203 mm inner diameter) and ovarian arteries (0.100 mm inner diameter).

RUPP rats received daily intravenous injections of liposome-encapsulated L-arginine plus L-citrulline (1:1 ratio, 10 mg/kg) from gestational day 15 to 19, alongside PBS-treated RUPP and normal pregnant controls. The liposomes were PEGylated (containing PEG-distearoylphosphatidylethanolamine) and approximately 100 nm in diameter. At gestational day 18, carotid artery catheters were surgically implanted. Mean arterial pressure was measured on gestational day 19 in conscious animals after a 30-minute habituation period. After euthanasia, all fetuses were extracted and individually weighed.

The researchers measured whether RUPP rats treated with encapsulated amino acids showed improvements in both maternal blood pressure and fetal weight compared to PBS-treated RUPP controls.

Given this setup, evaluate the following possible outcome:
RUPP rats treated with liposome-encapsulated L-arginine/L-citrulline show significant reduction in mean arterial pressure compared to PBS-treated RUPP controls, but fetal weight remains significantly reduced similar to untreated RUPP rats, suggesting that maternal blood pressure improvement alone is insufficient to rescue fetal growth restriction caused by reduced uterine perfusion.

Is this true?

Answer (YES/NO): YES